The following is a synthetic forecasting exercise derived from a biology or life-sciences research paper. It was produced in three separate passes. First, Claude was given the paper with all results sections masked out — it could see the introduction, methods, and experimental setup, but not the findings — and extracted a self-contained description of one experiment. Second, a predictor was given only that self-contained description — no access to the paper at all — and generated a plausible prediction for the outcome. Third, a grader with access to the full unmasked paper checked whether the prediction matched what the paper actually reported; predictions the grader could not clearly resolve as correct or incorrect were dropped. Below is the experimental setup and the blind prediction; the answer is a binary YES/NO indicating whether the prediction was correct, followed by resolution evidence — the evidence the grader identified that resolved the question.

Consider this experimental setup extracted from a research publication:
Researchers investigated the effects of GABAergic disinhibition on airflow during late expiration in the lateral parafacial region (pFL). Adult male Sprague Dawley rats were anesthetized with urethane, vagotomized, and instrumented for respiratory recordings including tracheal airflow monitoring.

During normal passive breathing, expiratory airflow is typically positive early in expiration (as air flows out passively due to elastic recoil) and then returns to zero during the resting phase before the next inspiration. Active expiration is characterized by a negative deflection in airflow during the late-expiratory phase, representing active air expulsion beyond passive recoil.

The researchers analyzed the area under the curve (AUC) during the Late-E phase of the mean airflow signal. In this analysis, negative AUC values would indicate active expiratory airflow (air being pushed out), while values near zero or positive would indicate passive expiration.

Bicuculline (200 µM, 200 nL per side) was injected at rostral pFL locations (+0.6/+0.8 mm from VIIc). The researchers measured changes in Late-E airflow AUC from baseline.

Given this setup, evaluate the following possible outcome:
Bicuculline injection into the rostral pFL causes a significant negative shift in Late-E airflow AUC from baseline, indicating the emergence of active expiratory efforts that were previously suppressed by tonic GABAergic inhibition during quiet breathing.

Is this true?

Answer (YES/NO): YES